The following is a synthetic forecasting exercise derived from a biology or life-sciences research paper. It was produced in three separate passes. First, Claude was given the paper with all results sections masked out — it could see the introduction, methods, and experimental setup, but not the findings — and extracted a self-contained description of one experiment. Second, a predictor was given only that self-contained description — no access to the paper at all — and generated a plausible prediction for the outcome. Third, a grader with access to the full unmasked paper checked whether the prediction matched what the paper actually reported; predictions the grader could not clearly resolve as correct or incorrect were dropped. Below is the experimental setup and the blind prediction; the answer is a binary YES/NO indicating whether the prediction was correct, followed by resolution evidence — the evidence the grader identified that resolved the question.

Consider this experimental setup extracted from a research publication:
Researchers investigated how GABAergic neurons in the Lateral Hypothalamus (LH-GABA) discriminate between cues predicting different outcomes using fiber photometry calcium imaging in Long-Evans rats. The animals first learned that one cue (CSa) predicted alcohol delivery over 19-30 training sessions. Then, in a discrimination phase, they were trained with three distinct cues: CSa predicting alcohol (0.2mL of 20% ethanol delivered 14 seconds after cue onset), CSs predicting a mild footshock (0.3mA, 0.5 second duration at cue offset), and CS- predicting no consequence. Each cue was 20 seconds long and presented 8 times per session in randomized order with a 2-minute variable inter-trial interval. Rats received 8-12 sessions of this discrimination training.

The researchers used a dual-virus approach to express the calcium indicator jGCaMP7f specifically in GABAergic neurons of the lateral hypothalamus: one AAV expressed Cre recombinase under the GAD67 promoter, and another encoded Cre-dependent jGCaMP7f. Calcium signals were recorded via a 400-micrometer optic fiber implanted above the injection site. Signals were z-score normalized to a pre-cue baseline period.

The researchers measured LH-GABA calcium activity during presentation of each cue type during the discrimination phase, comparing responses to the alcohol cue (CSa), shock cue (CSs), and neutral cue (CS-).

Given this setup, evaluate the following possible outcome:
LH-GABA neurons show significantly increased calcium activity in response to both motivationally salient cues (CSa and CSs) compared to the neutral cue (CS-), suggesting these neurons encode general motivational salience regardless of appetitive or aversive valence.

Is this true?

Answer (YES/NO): NO